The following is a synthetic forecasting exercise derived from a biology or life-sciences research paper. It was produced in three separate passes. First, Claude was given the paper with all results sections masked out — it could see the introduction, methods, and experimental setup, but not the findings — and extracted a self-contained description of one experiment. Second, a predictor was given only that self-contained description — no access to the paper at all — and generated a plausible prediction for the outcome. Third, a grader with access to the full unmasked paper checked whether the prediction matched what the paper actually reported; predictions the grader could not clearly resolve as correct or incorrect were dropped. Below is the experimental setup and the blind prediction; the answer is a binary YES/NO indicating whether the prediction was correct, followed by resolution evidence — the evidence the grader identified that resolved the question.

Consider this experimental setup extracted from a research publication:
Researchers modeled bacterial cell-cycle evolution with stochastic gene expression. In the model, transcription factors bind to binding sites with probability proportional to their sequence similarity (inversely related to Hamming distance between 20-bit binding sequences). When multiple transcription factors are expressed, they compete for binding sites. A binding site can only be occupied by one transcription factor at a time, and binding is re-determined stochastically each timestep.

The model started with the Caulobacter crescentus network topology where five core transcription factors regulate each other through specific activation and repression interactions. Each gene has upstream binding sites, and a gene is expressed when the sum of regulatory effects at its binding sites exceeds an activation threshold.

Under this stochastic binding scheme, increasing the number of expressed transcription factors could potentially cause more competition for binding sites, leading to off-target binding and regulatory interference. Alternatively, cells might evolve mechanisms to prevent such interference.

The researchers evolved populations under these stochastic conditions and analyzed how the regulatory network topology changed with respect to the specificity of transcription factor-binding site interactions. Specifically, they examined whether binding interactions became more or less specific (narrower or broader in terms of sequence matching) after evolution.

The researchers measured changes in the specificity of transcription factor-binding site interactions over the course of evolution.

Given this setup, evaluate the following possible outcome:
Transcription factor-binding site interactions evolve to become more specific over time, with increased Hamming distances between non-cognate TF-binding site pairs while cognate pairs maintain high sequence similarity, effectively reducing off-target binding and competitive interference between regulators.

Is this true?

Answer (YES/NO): NO